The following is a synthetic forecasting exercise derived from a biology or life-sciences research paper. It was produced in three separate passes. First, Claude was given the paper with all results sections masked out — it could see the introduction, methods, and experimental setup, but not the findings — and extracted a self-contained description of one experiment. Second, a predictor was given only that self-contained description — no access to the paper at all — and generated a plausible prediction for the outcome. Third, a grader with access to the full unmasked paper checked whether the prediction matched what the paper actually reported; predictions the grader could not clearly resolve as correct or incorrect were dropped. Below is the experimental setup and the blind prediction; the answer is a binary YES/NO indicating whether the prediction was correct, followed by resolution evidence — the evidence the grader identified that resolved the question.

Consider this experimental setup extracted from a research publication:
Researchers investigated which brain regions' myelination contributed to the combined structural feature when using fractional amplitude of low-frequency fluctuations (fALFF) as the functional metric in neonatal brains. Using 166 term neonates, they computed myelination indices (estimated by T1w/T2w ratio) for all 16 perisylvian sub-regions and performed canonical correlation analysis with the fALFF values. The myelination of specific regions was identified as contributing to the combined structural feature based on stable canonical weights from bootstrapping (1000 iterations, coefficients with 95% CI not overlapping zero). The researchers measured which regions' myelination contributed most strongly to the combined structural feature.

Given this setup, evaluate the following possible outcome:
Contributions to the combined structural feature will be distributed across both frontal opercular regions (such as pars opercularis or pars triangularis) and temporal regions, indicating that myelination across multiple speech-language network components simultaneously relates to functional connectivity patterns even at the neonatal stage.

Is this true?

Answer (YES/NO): YES